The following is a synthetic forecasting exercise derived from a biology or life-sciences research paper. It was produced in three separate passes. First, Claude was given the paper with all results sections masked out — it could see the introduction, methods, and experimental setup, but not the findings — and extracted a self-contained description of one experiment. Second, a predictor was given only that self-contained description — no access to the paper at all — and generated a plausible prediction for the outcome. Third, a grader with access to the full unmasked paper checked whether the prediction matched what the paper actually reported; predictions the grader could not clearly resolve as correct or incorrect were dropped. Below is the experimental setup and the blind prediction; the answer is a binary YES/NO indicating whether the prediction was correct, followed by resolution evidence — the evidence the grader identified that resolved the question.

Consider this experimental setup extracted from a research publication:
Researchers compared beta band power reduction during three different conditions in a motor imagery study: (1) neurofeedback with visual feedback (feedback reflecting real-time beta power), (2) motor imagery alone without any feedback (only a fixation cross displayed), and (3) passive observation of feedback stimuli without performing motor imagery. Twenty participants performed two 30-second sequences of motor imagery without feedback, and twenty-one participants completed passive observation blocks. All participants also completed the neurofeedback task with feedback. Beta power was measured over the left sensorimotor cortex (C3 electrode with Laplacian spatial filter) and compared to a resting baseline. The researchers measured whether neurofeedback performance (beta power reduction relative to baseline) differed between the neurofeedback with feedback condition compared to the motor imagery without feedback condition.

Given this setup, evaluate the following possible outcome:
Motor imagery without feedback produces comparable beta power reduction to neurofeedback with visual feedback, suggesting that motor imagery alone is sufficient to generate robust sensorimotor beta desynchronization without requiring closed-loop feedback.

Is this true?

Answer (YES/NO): NO